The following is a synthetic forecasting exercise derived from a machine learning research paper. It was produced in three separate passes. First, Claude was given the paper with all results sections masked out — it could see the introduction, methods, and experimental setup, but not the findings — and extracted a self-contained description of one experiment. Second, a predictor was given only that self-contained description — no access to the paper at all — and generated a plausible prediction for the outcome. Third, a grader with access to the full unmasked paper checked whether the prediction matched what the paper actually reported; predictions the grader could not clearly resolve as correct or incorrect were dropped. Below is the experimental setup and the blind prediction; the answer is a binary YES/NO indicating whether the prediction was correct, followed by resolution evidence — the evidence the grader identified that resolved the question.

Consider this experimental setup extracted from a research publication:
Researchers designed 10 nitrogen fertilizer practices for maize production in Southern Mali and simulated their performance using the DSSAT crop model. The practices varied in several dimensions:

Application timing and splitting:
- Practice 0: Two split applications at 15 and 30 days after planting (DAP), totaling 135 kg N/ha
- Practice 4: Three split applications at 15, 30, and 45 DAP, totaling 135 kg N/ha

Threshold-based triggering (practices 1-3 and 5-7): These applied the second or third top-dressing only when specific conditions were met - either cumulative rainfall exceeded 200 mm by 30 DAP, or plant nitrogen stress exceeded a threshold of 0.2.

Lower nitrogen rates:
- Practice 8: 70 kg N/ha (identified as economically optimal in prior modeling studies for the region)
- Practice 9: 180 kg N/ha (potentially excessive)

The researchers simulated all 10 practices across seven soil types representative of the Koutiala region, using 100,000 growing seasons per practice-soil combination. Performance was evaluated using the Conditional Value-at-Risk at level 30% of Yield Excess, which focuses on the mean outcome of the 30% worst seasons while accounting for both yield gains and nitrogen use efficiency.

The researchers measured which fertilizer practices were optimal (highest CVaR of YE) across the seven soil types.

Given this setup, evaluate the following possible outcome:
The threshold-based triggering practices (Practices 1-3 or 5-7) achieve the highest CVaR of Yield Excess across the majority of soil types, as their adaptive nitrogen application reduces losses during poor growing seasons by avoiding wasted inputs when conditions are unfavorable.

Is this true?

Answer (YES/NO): NO